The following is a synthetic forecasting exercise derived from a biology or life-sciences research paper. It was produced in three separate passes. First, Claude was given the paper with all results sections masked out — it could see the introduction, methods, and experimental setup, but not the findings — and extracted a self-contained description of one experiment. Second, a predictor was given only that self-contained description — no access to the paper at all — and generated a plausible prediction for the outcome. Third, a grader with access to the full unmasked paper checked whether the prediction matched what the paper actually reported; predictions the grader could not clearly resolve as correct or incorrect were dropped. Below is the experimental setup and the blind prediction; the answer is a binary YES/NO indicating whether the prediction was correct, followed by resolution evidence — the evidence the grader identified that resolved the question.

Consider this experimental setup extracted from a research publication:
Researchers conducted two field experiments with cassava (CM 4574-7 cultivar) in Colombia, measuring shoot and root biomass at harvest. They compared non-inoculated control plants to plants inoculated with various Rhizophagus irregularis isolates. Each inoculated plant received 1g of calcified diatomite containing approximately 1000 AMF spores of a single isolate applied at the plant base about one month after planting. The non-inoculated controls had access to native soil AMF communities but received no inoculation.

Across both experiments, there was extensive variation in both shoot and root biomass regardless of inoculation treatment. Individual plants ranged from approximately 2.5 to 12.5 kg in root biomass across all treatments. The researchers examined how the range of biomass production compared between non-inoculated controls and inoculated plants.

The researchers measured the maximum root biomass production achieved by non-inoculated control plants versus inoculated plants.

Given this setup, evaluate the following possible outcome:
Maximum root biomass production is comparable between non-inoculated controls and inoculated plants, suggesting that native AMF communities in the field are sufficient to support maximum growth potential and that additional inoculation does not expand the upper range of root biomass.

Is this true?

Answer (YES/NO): NO